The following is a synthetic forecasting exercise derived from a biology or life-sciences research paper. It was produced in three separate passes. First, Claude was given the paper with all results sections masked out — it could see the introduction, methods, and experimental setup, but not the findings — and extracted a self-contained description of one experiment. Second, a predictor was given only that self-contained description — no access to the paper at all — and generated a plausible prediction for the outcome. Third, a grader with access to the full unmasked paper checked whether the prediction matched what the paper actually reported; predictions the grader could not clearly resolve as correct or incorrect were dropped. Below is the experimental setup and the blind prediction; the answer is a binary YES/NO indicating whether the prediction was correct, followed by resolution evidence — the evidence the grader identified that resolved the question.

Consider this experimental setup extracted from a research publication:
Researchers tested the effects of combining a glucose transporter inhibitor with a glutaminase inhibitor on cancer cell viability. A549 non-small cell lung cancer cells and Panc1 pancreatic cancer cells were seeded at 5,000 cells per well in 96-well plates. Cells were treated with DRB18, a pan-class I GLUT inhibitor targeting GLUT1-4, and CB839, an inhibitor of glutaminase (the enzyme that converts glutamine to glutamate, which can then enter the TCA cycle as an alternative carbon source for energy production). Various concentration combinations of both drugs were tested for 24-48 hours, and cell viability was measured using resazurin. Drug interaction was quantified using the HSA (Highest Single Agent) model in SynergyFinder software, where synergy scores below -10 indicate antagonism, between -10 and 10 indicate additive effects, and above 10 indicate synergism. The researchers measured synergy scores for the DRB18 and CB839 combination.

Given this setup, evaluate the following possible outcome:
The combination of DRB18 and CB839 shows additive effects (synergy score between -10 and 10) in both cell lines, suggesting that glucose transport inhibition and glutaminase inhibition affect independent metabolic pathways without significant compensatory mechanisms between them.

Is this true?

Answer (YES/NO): YES